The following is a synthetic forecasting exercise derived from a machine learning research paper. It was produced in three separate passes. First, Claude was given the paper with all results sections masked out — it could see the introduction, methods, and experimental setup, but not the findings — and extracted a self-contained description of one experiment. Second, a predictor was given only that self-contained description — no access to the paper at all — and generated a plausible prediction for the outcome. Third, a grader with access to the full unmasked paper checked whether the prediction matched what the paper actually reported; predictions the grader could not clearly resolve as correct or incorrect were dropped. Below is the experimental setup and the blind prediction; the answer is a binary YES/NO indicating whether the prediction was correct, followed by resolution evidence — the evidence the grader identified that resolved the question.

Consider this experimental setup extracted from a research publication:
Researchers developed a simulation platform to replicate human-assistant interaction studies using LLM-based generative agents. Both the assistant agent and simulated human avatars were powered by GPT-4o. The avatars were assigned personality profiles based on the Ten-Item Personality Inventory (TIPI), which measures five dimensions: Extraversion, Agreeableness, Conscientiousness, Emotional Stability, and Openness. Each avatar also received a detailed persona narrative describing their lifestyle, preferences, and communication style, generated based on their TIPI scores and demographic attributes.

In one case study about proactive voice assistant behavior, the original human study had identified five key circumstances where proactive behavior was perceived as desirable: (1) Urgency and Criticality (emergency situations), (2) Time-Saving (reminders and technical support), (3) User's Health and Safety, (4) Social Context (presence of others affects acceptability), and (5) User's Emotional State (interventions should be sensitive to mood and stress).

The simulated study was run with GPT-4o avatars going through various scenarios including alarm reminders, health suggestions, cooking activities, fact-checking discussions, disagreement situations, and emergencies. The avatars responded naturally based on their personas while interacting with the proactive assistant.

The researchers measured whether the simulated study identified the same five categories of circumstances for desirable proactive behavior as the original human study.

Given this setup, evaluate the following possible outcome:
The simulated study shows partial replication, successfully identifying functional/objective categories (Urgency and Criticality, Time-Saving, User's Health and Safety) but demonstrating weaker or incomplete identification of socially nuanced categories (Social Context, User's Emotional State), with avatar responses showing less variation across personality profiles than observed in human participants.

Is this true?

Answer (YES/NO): NO